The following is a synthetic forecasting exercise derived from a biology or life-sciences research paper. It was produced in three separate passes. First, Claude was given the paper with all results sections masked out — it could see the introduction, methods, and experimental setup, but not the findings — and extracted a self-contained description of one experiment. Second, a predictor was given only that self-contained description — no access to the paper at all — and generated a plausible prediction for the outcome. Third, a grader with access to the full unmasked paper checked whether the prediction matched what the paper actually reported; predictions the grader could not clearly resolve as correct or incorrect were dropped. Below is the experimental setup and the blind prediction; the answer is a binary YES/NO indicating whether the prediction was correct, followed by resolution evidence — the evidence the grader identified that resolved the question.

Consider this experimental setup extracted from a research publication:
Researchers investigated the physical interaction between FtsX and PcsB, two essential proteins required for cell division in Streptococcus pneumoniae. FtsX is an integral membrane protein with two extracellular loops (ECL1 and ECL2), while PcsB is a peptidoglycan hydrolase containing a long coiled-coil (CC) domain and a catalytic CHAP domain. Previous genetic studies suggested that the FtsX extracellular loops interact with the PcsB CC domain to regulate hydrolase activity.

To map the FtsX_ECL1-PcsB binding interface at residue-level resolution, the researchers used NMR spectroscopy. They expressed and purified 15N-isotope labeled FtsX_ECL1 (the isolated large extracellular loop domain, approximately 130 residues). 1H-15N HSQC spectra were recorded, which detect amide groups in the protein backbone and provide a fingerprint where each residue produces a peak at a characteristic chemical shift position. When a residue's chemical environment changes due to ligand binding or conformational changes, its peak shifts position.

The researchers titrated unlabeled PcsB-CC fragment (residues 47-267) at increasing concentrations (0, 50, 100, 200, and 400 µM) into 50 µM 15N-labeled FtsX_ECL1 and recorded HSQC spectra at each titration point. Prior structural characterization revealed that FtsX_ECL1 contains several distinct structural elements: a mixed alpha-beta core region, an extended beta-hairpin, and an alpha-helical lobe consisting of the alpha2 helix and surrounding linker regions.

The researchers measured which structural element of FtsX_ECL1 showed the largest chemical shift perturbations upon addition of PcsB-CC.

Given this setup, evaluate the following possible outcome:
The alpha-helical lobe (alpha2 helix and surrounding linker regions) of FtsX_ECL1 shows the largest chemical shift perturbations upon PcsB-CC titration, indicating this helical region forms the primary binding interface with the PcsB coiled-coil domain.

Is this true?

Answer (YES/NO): YES